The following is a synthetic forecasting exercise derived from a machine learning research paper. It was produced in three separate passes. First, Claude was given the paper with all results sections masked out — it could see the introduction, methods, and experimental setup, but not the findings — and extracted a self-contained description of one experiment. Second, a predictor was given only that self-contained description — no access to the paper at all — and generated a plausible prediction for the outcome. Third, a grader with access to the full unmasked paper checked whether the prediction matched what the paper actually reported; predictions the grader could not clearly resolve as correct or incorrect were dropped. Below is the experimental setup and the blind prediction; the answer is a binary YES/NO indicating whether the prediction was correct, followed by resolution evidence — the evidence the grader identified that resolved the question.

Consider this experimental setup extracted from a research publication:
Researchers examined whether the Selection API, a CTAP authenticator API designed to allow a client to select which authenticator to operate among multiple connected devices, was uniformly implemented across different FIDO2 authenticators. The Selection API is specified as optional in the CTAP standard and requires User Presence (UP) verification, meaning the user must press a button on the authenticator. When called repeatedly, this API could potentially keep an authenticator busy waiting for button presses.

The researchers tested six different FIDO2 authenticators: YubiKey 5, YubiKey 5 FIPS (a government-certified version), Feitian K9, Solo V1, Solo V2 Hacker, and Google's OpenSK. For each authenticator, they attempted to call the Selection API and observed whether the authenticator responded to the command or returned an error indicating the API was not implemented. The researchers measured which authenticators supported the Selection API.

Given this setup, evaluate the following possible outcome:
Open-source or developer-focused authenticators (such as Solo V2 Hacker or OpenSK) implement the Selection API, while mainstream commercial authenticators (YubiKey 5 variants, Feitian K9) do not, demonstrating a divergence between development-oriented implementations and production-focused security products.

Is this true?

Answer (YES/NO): NO